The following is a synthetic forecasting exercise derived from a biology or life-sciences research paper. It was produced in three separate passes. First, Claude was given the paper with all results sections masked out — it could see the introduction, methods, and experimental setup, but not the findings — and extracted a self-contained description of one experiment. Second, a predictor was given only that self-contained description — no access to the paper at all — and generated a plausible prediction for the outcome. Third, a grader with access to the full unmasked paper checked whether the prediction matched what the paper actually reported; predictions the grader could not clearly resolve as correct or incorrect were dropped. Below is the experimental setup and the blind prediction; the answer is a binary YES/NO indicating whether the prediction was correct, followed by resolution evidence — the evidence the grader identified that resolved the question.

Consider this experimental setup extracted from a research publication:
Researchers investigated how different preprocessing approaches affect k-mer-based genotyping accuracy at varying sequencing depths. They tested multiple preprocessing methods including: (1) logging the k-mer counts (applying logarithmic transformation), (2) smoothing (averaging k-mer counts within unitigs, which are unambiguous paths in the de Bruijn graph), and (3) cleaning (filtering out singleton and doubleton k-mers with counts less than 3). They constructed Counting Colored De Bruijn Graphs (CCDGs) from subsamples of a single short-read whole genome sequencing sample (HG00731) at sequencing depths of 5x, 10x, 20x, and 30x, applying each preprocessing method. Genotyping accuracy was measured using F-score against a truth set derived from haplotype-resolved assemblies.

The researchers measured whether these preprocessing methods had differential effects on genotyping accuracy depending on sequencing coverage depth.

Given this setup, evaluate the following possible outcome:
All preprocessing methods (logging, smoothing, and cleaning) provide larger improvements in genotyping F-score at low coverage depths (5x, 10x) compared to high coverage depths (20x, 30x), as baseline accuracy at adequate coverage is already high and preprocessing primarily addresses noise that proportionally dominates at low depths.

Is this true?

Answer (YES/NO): NO